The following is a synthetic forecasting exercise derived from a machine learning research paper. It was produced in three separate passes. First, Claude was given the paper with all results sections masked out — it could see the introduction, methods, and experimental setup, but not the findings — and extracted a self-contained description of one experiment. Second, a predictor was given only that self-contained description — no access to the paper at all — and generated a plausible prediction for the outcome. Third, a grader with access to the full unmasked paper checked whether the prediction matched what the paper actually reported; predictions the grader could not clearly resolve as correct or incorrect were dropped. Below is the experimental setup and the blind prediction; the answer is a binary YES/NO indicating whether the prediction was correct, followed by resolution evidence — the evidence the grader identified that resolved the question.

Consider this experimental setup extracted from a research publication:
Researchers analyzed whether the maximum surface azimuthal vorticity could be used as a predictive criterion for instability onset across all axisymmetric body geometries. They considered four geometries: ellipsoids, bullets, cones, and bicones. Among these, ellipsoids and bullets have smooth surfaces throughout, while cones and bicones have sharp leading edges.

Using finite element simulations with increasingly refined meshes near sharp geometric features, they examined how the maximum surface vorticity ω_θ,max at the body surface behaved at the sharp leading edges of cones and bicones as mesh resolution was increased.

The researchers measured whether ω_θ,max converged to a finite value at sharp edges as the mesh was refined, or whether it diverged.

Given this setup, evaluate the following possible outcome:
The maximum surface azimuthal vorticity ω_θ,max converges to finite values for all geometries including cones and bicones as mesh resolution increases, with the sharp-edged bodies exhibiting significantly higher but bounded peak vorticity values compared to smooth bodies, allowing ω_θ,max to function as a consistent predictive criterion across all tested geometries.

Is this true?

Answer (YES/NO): NO